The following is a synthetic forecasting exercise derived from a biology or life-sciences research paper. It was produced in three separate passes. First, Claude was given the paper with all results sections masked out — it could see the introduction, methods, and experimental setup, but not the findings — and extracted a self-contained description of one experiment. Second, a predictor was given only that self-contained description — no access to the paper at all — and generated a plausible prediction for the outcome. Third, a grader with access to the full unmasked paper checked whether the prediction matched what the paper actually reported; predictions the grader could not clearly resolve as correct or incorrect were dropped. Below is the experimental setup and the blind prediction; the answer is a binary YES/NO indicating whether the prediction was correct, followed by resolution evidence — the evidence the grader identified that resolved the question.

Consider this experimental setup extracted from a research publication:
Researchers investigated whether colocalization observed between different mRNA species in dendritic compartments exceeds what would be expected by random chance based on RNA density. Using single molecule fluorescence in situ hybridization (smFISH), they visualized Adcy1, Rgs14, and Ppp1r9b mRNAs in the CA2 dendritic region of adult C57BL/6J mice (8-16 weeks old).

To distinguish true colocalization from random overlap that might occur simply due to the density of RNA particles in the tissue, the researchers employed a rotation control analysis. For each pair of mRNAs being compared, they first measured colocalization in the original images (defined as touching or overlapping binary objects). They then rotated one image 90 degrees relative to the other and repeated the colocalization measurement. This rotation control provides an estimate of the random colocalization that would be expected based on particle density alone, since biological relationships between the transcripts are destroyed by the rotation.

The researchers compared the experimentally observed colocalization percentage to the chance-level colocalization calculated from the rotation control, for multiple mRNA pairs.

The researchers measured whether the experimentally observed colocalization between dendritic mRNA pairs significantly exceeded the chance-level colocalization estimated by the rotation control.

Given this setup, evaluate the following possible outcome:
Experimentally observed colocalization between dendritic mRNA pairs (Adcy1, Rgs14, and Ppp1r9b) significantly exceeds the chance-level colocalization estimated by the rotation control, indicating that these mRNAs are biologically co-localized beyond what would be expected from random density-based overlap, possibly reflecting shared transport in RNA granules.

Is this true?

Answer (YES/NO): YES